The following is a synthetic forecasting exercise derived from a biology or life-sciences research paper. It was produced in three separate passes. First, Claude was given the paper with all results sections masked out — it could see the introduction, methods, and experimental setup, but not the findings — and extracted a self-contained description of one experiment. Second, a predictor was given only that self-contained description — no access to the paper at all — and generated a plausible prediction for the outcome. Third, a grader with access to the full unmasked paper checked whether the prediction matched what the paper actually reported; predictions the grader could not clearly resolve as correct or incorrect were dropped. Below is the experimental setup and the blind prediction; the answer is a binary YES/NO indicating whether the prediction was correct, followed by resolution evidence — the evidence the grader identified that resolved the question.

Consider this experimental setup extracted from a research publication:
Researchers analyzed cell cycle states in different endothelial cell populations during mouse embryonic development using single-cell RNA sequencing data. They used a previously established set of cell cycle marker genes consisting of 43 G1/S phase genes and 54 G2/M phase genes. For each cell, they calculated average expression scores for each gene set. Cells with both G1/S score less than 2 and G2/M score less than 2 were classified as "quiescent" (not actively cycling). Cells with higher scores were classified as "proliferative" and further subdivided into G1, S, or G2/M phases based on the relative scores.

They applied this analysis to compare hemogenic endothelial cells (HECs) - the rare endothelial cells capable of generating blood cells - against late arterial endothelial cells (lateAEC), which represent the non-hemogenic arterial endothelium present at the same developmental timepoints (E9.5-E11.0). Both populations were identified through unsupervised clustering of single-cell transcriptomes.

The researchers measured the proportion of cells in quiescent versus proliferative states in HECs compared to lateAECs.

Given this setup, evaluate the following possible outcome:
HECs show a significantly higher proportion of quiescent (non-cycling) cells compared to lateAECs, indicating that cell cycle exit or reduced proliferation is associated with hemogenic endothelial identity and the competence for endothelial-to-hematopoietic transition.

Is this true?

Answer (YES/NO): NO